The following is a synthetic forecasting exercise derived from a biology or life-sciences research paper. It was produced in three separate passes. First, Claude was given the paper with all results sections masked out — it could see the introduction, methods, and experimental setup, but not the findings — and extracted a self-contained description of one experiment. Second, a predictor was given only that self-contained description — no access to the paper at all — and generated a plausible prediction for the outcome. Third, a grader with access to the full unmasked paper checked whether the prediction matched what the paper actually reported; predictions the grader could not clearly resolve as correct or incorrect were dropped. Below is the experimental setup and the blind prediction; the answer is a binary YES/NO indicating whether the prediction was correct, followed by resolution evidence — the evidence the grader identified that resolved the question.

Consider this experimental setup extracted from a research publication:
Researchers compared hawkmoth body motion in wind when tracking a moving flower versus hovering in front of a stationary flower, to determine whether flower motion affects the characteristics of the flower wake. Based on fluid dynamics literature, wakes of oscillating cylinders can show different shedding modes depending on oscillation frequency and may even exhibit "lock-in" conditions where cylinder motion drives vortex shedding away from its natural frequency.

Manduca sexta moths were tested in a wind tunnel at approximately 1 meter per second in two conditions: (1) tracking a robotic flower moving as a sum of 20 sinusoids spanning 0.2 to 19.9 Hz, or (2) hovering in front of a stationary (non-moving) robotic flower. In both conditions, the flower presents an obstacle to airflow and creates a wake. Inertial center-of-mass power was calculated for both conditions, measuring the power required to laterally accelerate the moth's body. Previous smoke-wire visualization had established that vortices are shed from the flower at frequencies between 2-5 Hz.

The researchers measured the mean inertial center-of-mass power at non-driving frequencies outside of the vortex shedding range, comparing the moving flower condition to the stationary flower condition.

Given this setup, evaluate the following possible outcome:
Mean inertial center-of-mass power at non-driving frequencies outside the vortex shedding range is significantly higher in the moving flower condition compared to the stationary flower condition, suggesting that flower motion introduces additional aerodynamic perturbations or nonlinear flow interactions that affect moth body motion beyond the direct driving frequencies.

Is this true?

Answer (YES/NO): NO